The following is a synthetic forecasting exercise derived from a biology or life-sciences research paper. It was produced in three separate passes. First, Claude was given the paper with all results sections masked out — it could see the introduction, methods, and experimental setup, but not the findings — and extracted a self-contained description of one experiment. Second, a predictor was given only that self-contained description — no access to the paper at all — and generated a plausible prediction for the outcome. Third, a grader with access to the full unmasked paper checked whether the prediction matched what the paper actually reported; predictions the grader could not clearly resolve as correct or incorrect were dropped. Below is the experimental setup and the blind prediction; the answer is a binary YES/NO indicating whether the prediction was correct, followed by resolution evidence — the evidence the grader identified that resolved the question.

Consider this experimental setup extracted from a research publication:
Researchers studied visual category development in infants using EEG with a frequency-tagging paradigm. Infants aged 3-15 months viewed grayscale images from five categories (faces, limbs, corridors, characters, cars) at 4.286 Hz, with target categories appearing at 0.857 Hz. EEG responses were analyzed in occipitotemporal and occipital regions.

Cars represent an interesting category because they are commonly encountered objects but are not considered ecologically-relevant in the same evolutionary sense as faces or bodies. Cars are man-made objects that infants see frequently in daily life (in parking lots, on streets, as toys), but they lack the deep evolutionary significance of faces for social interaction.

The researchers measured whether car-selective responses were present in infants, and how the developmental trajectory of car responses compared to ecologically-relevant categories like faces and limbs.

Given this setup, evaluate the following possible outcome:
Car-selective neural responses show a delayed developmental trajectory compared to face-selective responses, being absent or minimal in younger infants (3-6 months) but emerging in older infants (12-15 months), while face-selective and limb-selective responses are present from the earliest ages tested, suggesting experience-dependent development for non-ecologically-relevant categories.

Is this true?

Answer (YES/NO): NO